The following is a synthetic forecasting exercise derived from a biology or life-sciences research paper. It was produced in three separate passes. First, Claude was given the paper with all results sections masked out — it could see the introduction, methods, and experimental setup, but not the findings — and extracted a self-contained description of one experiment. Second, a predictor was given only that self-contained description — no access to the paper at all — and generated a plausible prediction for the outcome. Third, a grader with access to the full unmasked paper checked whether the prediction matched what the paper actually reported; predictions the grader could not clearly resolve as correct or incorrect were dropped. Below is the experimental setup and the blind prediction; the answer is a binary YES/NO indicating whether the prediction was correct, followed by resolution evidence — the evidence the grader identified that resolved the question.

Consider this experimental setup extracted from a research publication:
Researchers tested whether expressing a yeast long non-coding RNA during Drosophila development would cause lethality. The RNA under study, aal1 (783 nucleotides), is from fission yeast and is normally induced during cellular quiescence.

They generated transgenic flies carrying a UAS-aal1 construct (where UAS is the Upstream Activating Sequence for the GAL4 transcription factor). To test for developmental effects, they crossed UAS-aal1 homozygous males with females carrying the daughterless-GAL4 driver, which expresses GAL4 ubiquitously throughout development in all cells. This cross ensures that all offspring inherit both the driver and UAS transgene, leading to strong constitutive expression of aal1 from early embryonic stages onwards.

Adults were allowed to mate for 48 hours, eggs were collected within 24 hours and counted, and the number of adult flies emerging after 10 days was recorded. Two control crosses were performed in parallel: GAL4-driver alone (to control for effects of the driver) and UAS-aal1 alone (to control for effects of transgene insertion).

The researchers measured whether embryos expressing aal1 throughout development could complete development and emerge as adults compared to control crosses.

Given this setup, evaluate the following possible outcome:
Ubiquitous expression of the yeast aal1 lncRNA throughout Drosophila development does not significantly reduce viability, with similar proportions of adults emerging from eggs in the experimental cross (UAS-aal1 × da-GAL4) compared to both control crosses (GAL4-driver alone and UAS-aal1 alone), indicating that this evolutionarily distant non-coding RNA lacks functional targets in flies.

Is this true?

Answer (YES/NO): NO